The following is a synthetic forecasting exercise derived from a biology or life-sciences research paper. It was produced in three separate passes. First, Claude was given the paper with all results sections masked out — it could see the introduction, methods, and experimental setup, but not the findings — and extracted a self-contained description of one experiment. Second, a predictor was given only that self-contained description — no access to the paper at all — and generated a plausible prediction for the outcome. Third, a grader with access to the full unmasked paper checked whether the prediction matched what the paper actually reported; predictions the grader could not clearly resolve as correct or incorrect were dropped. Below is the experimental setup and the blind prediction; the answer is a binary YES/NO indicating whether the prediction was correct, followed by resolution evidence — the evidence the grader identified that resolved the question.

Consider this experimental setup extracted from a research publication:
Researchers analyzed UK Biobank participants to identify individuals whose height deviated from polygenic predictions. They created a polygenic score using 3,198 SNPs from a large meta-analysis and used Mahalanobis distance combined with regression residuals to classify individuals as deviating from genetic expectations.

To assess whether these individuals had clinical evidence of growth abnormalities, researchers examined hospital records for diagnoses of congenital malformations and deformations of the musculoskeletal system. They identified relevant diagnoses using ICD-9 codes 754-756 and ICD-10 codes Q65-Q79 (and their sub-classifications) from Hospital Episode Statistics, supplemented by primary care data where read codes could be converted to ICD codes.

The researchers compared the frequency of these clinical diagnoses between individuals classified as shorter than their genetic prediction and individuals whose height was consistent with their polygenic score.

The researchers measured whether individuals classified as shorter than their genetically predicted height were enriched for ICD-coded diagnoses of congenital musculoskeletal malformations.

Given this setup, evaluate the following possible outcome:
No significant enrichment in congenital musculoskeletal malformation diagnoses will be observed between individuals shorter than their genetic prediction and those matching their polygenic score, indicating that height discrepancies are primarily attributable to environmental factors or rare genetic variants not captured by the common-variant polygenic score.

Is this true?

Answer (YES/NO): NO